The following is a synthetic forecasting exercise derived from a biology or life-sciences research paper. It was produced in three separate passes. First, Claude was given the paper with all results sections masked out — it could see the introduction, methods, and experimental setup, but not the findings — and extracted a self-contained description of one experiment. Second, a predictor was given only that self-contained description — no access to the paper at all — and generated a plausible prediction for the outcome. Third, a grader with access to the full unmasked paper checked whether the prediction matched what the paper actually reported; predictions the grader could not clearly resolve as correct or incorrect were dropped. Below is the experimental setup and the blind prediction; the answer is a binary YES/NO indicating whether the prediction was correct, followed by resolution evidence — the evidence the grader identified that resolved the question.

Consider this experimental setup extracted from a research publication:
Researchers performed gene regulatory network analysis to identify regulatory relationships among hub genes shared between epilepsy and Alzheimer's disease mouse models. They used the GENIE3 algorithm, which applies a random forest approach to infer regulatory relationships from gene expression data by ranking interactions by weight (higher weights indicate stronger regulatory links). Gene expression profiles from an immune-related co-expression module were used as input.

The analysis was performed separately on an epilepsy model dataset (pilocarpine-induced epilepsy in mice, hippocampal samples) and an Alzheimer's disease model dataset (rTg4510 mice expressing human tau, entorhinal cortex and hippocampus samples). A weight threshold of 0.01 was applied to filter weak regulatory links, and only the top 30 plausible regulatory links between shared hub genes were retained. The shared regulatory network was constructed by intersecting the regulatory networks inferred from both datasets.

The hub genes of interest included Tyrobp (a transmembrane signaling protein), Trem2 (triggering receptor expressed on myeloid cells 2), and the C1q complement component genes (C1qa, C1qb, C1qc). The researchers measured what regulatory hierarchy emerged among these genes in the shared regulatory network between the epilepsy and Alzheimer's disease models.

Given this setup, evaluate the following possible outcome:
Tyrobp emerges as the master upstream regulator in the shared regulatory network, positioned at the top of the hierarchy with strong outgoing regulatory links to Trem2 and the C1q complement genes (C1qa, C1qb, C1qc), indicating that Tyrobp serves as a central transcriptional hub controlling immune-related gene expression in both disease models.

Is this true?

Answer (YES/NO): NO